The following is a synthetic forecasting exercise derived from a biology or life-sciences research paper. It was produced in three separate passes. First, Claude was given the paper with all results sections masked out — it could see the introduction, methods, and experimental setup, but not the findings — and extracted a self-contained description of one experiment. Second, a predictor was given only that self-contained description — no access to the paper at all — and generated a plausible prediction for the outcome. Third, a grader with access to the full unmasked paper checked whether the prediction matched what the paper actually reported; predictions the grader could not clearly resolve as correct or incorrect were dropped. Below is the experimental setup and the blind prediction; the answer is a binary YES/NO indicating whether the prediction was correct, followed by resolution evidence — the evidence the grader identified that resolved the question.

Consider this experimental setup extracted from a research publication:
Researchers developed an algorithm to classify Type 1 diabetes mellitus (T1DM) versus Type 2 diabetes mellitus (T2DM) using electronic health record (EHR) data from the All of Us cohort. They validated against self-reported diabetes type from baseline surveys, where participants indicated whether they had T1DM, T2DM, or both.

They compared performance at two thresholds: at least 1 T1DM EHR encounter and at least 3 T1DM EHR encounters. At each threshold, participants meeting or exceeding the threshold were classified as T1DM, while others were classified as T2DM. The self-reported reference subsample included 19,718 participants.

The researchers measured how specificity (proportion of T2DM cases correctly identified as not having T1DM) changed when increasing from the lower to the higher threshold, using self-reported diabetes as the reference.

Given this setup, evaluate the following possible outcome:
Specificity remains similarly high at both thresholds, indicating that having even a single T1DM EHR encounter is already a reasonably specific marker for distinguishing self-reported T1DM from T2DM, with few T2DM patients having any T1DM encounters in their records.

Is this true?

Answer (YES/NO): NO